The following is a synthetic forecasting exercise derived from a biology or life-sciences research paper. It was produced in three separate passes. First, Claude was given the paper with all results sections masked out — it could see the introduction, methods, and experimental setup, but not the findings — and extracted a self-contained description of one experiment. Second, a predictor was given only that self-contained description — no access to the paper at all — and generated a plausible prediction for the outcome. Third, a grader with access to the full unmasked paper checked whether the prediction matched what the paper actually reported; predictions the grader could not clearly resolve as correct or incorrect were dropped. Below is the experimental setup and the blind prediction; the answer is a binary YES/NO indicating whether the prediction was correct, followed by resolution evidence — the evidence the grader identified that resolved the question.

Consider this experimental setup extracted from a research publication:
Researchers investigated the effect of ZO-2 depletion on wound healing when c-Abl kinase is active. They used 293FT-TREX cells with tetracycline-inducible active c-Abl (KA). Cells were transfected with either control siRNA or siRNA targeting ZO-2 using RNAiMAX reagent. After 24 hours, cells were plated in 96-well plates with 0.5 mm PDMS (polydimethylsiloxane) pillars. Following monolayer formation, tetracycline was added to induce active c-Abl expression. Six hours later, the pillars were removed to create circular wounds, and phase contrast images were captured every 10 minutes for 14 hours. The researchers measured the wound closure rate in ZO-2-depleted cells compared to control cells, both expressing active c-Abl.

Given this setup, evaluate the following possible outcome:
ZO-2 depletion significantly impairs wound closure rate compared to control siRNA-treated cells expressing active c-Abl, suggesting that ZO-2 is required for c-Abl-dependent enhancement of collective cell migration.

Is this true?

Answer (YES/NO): NO